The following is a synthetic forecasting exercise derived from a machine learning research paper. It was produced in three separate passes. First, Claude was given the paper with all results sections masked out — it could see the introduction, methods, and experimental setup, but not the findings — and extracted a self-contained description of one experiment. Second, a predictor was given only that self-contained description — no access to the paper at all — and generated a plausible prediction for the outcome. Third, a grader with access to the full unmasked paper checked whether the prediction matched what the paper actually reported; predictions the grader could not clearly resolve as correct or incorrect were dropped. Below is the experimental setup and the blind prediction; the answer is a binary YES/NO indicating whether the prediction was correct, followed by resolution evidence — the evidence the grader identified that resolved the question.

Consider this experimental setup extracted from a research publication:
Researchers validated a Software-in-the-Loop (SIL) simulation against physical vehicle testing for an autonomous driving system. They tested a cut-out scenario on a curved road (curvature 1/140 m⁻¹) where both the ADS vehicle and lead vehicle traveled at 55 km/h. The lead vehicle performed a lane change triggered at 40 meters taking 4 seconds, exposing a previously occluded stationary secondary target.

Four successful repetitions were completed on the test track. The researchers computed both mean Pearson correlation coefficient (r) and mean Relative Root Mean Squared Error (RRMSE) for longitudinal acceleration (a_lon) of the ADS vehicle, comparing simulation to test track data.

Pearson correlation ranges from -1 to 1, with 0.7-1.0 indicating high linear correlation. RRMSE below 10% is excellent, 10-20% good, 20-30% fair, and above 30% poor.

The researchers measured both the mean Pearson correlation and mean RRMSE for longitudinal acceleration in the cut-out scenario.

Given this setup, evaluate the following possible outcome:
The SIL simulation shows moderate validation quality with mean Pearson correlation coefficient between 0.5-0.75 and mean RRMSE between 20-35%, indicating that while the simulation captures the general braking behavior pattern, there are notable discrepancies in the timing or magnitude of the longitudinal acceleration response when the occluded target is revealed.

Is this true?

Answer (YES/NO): NO